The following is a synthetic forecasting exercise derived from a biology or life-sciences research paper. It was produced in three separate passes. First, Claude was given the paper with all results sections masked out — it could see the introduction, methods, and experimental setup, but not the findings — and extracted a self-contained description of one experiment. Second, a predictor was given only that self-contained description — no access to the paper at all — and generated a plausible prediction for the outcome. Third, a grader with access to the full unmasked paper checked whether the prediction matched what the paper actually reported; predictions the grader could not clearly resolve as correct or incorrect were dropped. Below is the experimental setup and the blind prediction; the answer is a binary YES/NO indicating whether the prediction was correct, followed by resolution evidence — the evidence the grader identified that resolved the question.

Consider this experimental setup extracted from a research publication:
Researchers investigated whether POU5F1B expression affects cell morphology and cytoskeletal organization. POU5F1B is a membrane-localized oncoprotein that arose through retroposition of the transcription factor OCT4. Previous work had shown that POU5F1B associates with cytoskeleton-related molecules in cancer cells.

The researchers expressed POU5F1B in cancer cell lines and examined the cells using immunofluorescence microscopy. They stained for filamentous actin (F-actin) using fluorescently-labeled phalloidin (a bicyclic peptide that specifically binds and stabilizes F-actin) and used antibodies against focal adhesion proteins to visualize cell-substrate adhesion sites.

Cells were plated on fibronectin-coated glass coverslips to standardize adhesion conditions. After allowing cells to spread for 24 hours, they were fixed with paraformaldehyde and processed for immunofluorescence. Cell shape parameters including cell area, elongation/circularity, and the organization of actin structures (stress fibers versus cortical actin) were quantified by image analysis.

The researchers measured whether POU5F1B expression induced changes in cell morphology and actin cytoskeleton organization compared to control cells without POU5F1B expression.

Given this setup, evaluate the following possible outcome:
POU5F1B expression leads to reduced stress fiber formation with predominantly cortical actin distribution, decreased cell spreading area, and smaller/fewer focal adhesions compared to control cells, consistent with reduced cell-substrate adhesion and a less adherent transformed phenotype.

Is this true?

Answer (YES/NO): NO